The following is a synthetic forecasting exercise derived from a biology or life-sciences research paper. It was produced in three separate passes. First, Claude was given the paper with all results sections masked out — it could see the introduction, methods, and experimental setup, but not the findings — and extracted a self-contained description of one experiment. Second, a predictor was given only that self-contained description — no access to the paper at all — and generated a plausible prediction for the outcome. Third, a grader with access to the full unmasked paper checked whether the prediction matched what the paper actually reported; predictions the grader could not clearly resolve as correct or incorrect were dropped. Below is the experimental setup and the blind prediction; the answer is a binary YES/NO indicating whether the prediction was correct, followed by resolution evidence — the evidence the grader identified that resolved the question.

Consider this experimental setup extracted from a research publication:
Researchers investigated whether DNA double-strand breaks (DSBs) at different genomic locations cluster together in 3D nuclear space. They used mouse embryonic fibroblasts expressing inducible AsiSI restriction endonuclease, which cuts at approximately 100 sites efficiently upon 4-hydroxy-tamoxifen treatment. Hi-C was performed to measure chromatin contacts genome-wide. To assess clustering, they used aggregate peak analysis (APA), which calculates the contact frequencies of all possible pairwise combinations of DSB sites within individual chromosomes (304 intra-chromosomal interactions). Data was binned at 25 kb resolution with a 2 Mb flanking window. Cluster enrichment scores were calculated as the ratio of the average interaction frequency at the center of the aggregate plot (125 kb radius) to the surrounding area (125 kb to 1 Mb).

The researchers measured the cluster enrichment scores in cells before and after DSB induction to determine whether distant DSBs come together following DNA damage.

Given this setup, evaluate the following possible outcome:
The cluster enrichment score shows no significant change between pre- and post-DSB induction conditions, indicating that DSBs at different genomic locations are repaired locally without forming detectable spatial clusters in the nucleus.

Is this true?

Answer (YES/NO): NO